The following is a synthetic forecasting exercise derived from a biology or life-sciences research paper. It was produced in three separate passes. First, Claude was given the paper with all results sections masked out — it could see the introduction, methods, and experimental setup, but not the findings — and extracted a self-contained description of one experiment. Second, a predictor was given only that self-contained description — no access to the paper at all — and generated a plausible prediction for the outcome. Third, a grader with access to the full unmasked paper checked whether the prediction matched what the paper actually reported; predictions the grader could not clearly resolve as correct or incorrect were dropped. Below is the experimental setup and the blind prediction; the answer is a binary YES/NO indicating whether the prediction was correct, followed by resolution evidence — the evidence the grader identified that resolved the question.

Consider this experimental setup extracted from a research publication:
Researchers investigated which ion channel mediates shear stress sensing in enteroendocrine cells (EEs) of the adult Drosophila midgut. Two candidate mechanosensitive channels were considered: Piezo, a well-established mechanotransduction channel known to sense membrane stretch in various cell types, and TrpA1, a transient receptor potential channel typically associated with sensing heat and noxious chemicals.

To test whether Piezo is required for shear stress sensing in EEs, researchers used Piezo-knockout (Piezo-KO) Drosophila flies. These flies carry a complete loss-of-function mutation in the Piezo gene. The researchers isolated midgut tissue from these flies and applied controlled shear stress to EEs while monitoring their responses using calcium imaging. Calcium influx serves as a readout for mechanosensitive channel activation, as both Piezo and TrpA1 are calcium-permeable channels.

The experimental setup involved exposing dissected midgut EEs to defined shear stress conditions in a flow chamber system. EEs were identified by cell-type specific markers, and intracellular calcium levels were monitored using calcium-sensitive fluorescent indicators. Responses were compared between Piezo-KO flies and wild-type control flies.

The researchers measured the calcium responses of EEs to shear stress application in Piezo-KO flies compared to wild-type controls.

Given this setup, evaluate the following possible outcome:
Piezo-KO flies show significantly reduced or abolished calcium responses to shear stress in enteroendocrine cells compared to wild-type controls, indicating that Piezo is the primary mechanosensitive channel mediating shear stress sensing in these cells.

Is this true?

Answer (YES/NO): NO